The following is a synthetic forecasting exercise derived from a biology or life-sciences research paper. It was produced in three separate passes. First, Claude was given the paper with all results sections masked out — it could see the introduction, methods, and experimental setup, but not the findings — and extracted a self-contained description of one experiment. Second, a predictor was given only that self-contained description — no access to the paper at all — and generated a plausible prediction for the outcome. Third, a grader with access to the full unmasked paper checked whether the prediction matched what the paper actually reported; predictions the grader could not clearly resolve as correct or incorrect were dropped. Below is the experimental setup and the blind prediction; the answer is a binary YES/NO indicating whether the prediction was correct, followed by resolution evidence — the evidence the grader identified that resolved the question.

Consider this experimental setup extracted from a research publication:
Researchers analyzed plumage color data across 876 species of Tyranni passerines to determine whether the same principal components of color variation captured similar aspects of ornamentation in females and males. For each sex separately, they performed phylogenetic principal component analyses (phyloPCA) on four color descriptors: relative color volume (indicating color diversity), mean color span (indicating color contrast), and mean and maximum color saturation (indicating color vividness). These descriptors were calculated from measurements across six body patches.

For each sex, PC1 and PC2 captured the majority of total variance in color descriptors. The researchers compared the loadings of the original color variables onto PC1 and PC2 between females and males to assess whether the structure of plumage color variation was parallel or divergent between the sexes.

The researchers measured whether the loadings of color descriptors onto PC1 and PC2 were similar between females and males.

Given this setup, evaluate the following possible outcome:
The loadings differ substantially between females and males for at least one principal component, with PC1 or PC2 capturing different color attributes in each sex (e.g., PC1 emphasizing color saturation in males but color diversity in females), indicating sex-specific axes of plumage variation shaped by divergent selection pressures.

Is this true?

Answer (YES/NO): NO